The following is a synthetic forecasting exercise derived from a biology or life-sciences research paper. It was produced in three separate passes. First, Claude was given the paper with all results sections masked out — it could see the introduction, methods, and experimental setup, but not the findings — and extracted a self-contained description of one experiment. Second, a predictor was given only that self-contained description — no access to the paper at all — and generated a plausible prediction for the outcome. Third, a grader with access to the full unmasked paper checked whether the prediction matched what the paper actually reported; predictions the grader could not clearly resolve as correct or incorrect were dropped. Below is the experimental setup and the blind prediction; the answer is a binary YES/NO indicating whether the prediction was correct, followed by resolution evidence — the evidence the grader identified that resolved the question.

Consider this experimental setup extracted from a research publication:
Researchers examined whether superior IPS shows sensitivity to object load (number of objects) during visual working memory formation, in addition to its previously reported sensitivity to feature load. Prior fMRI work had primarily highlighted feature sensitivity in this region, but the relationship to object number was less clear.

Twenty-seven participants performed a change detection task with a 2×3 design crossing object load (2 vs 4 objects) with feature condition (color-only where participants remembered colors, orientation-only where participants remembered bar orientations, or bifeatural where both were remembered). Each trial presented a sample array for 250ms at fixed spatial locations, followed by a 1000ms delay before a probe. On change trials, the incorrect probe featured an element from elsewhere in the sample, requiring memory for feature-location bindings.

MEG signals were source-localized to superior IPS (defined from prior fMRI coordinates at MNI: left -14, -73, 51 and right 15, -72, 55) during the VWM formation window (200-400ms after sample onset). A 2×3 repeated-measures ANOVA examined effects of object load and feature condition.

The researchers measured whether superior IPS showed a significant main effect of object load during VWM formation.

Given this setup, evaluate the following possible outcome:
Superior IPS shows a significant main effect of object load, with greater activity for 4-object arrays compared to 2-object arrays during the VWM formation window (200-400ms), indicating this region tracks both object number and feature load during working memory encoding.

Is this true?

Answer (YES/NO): NO